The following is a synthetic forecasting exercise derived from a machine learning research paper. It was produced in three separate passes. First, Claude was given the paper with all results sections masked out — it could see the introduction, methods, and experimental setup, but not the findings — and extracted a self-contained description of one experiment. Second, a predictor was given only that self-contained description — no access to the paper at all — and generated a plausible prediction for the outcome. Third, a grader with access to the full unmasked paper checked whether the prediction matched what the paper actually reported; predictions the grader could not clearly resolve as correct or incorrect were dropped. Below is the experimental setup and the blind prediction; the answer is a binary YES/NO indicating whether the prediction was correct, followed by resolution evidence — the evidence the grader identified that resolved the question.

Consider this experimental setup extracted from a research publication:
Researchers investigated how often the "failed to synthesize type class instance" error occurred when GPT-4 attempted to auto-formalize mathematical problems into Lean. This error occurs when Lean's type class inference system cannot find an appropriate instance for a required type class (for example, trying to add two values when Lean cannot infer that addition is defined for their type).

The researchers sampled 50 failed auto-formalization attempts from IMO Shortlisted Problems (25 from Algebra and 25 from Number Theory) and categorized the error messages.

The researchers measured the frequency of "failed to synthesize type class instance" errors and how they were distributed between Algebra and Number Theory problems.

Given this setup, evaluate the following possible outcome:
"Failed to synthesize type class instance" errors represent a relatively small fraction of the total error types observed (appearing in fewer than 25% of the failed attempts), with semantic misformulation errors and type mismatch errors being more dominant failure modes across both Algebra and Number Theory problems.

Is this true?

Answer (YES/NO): NO